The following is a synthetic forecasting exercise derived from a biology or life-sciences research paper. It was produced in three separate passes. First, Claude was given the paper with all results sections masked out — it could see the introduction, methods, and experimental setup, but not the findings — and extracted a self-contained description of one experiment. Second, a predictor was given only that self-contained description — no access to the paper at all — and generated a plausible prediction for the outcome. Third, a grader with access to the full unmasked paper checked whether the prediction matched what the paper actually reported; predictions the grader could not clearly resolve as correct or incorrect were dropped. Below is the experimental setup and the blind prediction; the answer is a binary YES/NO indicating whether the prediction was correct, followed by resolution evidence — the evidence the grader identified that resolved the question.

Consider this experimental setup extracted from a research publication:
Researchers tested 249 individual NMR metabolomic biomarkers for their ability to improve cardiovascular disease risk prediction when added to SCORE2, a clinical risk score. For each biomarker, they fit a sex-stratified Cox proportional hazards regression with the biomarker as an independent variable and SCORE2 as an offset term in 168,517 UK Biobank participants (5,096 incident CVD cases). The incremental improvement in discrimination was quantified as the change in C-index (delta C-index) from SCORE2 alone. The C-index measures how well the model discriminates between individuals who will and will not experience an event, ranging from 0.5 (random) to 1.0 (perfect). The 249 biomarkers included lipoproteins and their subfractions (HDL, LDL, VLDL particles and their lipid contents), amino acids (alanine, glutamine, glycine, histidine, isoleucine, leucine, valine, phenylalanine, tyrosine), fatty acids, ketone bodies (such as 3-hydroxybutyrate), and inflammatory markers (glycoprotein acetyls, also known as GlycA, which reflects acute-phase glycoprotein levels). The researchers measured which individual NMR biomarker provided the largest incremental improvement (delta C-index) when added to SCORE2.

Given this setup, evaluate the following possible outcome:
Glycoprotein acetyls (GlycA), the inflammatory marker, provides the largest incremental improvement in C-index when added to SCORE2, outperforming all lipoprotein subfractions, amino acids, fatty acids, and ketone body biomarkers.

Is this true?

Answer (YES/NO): NO